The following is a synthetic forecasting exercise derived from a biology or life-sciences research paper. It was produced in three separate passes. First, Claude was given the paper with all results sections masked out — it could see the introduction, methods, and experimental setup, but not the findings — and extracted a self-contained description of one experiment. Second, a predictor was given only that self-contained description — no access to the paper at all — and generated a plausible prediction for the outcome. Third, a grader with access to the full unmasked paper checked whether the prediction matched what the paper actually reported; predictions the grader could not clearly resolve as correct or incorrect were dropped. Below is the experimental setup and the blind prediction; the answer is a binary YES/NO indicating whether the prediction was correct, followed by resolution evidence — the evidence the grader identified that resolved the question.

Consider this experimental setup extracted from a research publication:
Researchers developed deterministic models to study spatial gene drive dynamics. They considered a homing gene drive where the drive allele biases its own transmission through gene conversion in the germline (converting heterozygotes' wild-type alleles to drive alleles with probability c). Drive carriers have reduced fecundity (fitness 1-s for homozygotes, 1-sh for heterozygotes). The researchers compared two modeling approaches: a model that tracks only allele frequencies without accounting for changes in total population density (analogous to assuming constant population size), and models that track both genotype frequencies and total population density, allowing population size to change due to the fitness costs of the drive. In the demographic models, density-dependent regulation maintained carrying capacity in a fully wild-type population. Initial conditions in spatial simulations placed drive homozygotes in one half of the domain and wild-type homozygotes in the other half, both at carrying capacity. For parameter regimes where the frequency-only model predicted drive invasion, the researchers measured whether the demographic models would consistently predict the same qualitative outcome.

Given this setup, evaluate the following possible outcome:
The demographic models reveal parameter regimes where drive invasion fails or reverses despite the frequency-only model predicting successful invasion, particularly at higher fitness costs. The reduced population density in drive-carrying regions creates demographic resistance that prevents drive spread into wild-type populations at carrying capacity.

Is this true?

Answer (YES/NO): NO